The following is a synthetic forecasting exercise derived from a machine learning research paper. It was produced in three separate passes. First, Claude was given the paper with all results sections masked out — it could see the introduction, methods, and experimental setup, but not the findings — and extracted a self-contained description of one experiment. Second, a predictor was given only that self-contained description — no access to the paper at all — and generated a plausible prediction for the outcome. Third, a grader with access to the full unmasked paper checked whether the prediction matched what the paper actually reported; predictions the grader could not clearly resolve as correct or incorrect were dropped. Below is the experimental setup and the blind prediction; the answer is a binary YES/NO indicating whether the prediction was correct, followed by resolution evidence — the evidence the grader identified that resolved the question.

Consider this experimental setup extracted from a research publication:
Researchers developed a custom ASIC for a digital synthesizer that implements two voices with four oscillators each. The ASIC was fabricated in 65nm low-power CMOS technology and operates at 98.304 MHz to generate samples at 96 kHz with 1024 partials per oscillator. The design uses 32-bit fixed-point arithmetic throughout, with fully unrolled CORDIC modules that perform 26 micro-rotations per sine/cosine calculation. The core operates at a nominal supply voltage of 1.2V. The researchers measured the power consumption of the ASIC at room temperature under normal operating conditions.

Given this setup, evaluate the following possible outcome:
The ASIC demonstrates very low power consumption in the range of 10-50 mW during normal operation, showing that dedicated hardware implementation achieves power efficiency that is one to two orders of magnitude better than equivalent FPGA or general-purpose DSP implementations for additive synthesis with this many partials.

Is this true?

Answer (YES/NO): NO